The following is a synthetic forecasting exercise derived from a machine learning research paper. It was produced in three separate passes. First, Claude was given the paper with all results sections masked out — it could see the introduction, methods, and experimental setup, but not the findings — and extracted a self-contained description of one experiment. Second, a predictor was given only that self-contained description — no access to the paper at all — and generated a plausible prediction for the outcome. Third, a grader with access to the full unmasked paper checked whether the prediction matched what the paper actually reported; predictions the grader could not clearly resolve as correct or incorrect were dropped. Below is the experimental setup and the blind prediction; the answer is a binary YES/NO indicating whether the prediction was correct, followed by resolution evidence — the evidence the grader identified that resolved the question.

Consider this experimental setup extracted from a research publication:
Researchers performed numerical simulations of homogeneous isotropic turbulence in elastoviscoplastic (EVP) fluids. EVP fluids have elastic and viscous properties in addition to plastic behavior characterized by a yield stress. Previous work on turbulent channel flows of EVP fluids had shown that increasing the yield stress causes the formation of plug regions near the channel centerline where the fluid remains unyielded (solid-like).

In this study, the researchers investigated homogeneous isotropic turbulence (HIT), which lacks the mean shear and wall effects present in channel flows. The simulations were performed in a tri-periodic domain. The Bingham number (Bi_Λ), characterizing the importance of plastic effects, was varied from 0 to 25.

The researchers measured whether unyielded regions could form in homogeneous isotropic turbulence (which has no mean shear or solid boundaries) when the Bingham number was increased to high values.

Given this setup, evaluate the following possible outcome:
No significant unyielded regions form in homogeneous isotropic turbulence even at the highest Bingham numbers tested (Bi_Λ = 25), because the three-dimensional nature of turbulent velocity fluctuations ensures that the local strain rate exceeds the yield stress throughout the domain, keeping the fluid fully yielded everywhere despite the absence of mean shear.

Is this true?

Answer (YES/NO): NO